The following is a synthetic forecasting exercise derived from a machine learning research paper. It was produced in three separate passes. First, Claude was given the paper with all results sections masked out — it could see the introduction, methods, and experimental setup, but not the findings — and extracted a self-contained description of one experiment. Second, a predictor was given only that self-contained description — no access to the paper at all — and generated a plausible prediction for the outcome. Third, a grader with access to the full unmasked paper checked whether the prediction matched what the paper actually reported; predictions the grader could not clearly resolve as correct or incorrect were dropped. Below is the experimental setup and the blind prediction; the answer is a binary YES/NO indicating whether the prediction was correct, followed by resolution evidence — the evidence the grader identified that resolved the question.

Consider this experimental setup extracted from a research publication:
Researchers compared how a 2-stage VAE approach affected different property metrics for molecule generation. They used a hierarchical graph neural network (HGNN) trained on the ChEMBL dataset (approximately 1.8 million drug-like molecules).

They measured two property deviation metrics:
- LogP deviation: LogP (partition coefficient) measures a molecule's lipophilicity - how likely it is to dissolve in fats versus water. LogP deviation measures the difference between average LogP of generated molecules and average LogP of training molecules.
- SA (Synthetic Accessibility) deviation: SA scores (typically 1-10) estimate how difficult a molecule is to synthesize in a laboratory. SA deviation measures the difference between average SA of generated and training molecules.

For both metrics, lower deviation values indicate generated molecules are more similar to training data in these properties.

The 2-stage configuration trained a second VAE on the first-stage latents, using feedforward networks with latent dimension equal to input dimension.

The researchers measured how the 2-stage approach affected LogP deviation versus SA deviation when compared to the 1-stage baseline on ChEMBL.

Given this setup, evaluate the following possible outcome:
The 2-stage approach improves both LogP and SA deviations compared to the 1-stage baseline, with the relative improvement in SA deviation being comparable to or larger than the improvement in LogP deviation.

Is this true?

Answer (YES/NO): NO